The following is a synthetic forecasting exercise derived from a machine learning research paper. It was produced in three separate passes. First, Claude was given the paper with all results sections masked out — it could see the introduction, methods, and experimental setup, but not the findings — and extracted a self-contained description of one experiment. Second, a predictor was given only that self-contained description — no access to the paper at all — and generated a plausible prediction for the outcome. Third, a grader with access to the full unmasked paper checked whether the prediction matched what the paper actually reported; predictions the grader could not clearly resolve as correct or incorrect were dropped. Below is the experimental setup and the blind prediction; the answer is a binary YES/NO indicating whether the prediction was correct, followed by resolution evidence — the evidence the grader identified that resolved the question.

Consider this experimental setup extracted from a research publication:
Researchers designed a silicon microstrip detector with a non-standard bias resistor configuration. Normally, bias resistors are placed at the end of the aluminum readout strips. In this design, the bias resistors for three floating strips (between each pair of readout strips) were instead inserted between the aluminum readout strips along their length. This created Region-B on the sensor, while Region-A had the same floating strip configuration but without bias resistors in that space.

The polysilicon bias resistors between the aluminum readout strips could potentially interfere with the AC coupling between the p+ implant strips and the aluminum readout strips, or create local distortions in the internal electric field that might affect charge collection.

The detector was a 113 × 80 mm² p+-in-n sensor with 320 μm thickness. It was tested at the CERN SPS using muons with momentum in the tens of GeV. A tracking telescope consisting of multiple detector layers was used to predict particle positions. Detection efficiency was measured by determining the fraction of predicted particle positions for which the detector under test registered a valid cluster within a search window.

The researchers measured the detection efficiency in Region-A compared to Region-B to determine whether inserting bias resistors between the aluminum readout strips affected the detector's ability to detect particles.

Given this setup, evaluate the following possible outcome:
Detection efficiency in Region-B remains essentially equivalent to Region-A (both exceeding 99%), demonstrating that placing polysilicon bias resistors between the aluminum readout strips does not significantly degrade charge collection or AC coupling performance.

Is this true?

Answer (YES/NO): YES